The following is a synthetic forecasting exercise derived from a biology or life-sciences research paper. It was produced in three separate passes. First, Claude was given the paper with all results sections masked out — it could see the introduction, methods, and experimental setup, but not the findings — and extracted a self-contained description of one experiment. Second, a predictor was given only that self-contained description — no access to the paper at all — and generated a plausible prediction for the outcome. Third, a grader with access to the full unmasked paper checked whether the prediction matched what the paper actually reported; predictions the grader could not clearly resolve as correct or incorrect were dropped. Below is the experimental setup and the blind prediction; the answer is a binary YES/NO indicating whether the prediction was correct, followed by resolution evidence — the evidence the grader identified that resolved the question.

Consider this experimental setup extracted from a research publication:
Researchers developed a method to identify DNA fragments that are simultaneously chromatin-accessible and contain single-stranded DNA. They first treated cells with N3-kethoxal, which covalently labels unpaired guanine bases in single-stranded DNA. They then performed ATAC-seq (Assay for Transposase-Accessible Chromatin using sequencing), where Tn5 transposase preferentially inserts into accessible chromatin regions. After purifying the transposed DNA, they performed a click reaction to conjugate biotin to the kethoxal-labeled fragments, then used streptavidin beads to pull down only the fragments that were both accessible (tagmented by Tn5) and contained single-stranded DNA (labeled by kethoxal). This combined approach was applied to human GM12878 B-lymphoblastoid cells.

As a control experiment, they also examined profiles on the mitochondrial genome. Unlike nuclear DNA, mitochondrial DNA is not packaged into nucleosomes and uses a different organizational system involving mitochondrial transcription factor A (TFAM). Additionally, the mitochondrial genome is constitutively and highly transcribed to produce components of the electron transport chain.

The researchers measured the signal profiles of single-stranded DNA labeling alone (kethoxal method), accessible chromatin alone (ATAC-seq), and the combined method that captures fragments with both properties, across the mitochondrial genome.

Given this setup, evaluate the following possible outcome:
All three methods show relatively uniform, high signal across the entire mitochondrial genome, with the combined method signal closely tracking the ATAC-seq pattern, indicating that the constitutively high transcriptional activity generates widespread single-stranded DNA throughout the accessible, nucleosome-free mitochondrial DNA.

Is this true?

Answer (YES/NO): NO